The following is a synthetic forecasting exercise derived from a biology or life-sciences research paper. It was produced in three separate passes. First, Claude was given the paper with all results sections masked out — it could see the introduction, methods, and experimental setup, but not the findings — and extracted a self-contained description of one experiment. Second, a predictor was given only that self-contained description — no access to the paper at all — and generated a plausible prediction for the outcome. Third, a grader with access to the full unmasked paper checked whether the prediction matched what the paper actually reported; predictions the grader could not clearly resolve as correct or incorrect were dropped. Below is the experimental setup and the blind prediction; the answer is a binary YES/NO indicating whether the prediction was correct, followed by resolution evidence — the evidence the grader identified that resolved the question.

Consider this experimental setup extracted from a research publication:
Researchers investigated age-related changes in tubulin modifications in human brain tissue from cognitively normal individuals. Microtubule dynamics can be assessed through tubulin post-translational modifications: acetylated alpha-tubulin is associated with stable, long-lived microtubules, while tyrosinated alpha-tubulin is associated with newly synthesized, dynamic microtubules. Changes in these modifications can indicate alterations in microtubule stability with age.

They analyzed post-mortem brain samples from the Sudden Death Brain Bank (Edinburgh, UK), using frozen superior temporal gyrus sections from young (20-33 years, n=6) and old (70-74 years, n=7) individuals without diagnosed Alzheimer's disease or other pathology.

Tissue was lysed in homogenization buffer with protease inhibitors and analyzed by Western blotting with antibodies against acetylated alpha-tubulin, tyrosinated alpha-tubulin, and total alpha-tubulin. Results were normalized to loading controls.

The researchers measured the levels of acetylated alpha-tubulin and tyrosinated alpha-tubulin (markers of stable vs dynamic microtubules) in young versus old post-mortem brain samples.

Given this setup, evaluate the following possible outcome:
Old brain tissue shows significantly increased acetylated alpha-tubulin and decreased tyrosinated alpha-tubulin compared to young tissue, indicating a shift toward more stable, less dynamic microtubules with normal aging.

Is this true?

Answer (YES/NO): NO